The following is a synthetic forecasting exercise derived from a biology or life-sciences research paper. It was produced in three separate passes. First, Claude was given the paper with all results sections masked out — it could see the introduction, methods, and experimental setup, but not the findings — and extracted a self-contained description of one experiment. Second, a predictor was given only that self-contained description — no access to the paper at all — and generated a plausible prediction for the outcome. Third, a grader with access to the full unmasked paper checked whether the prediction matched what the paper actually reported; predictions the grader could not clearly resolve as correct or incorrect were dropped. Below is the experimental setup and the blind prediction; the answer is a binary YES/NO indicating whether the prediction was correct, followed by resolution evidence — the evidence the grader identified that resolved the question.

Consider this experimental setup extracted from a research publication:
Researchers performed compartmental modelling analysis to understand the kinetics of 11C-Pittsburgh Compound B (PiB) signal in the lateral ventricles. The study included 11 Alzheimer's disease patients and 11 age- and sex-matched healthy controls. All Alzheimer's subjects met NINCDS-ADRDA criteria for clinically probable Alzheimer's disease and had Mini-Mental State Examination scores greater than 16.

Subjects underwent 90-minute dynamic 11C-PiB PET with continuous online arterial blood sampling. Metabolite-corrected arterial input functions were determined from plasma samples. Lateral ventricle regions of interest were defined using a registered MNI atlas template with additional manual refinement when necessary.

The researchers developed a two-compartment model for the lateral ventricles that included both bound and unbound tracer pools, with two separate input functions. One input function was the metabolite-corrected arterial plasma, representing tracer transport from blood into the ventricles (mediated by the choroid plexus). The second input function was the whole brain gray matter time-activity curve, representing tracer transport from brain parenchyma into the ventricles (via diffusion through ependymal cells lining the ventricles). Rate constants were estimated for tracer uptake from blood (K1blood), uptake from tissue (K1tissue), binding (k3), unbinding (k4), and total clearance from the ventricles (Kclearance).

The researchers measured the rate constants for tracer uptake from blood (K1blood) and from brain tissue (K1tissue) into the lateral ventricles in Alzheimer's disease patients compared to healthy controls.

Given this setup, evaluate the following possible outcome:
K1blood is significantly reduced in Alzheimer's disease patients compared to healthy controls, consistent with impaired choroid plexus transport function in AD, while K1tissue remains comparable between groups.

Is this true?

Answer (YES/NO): NO